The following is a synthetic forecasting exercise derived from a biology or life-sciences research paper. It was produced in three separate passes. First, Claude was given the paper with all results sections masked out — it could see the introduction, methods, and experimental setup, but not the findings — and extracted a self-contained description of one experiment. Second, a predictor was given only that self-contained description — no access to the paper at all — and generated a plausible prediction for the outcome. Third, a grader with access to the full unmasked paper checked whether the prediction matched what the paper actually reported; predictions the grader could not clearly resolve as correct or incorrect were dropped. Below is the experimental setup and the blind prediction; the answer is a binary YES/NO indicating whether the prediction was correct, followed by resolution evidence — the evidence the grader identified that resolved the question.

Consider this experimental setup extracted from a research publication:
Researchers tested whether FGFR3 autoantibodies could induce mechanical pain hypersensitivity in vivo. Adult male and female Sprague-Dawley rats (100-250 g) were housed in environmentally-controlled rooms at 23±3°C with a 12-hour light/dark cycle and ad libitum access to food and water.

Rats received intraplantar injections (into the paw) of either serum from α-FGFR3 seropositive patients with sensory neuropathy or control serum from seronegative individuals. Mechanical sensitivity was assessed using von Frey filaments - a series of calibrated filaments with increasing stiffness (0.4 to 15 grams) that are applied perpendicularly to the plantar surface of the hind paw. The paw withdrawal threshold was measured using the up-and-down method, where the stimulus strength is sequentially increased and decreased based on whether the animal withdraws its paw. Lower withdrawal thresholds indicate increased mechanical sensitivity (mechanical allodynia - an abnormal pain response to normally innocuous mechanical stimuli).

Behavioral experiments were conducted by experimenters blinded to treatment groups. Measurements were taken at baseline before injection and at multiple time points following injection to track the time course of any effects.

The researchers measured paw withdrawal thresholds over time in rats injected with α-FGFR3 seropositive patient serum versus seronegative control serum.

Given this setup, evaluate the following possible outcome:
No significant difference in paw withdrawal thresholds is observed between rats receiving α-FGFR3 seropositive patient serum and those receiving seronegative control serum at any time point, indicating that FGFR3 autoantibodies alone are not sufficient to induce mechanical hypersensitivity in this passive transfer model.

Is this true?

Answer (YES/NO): NO